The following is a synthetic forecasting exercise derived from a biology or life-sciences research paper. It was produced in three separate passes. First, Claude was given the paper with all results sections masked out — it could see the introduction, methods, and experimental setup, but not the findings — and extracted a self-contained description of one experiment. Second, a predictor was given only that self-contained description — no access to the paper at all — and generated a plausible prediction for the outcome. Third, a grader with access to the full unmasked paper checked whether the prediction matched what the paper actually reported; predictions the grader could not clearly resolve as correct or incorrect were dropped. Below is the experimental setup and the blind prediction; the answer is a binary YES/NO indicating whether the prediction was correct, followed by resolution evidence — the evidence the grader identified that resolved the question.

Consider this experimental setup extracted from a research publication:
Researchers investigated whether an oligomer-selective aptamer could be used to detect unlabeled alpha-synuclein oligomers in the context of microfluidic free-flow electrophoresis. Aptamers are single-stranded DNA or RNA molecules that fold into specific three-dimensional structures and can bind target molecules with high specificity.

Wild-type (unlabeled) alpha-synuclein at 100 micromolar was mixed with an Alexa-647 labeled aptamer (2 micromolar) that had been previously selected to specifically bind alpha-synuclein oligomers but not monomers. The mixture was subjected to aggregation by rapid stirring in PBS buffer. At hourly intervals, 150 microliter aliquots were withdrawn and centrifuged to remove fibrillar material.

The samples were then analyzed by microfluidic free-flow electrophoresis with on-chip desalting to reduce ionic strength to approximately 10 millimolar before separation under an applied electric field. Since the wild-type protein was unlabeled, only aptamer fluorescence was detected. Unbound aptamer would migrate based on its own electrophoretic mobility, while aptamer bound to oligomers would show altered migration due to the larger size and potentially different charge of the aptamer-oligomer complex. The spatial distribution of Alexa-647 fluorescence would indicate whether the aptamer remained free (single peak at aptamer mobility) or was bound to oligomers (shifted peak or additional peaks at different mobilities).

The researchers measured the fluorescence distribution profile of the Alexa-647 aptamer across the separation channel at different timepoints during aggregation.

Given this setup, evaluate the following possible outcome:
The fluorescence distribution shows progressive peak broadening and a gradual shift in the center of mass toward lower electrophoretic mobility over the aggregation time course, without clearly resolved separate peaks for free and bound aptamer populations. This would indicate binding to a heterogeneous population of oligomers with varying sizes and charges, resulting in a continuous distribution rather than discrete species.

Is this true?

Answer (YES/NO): NO